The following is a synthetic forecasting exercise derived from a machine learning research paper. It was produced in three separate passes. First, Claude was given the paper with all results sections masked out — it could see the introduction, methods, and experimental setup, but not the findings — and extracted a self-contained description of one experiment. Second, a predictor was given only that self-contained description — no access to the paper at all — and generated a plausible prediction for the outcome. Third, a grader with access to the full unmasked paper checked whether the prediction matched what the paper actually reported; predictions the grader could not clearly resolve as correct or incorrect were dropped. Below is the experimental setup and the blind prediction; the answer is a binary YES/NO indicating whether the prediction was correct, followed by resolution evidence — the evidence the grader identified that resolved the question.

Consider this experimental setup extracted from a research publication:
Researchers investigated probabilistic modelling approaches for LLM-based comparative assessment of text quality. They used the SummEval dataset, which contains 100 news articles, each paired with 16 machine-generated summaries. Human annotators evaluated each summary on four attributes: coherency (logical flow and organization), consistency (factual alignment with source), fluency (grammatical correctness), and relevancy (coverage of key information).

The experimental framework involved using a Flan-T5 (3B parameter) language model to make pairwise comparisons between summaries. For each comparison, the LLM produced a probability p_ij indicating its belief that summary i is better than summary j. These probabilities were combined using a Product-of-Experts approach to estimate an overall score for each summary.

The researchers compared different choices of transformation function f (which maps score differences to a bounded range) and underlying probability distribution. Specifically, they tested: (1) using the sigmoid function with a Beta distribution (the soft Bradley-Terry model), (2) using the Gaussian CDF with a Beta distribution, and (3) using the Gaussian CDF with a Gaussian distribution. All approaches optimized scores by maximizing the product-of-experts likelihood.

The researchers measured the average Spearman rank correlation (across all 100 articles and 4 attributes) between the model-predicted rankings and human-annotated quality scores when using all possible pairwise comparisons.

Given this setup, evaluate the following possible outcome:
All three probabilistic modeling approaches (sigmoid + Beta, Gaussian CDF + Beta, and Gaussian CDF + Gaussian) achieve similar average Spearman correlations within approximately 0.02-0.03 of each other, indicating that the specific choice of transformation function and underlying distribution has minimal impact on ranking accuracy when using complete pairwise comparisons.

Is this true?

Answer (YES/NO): YES